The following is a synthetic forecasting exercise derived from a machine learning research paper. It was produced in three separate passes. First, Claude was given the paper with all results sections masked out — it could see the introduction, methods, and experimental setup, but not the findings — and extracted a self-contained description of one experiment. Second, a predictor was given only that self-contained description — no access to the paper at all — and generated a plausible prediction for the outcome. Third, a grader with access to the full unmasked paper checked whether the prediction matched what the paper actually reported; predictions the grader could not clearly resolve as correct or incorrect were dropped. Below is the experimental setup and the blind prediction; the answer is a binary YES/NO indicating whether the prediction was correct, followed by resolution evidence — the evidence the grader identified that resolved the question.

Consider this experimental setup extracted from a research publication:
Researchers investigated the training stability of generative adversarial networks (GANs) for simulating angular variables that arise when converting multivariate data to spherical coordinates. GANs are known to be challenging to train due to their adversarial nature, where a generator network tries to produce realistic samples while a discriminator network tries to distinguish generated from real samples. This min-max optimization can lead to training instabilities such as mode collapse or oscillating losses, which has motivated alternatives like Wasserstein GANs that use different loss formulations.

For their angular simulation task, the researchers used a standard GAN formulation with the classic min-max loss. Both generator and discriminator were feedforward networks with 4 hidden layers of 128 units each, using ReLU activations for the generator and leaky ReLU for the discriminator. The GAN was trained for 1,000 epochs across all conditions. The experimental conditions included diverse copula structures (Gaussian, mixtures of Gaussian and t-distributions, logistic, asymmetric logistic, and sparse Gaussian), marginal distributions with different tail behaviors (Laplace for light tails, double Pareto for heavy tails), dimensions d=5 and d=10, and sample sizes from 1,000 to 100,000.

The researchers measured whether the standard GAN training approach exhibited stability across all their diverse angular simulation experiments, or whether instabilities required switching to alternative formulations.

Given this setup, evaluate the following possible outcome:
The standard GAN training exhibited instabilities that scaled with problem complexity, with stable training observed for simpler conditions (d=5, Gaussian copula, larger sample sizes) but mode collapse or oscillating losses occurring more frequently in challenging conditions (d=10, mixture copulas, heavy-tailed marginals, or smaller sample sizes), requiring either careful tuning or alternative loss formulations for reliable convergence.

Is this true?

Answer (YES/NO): NO